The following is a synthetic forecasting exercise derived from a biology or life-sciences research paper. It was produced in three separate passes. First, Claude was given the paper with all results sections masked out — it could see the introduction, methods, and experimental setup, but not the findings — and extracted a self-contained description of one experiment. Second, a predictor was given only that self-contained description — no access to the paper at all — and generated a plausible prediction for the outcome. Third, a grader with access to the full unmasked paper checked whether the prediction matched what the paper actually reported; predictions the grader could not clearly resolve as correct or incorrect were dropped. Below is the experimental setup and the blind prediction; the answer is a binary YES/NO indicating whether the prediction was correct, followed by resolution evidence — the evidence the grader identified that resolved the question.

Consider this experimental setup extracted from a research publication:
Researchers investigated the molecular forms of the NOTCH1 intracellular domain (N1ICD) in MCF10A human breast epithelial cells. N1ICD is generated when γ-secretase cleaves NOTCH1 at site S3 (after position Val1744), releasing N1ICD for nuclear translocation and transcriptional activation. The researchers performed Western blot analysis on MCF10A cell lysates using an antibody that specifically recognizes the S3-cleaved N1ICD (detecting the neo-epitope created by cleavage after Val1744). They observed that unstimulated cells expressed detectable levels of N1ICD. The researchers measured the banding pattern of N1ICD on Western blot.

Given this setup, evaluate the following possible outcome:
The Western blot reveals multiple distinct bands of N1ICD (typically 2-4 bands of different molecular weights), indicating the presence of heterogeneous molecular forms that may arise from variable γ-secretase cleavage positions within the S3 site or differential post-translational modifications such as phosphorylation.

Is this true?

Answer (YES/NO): YES